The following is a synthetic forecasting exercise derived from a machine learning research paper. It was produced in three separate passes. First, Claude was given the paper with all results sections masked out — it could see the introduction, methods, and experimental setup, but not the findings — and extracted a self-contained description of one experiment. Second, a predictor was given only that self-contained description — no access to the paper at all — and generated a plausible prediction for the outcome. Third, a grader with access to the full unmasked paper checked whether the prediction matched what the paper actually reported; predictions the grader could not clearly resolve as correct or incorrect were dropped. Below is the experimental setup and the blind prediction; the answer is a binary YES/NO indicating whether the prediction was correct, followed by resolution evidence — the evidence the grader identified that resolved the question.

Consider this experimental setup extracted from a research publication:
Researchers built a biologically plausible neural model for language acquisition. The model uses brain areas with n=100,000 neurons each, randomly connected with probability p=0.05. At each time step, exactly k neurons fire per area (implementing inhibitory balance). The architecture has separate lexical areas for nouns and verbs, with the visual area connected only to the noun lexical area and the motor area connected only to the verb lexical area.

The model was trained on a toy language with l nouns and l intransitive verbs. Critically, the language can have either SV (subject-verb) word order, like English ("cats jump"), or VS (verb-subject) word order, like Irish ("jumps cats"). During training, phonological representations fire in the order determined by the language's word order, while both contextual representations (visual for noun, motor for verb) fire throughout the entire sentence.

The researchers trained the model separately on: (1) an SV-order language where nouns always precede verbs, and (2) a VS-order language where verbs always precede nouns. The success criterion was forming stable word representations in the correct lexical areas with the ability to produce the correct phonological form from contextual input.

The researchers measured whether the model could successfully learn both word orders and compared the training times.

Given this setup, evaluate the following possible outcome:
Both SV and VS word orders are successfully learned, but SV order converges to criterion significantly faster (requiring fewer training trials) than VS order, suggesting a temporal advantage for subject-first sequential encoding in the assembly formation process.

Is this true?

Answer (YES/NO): NO